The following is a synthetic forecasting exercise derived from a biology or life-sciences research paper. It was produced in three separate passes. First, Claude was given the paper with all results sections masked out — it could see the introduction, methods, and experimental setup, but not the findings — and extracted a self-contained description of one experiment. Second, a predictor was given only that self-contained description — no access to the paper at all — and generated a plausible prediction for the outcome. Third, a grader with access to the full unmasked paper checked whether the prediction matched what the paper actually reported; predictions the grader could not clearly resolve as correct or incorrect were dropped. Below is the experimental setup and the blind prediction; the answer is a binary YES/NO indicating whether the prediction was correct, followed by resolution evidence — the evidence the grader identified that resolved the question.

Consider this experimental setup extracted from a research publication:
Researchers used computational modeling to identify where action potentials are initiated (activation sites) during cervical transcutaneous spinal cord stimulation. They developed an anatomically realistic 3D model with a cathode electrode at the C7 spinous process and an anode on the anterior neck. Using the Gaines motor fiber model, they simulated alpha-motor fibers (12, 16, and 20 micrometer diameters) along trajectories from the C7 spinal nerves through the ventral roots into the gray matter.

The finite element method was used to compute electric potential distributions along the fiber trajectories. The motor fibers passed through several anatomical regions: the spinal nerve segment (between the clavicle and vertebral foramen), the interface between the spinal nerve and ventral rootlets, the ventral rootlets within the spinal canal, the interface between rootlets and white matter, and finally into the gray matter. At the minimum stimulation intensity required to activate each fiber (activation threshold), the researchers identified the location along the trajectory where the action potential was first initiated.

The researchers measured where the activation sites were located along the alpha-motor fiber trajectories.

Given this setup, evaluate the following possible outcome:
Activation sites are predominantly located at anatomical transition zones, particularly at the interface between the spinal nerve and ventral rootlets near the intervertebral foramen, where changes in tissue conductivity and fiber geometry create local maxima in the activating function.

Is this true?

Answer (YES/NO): NO